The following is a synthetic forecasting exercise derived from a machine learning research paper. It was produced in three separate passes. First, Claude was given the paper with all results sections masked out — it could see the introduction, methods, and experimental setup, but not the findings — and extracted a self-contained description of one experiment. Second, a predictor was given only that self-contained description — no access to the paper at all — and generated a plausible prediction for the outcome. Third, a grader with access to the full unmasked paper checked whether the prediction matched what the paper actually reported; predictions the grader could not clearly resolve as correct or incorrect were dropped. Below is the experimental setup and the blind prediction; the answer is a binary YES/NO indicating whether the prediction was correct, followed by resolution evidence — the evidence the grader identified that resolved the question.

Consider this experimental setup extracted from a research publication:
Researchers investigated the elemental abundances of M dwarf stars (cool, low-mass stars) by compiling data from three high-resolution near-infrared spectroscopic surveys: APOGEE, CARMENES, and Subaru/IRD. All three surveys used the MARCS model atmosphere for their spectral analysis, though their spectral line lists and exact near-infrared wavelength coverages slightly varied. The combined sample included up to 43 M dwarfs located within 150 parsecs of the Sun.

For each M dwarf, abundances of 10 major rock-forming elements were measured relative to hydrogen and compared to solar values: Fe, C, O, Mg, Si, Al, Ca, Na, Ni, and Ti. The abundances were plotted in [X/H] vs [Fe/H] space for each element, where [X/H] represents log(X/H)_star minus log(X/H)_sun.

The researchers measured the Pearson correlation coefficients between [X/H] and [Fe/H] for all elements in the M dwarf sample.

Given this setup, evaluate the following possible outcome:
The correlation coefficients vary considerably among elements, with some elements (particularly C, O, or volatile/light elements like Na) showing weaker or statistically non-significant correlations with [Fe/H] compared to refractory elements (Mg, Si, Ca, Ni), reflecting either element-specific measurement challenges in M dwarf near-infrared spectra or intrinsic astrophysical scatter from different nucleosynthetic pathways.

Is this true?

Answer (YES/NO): NO